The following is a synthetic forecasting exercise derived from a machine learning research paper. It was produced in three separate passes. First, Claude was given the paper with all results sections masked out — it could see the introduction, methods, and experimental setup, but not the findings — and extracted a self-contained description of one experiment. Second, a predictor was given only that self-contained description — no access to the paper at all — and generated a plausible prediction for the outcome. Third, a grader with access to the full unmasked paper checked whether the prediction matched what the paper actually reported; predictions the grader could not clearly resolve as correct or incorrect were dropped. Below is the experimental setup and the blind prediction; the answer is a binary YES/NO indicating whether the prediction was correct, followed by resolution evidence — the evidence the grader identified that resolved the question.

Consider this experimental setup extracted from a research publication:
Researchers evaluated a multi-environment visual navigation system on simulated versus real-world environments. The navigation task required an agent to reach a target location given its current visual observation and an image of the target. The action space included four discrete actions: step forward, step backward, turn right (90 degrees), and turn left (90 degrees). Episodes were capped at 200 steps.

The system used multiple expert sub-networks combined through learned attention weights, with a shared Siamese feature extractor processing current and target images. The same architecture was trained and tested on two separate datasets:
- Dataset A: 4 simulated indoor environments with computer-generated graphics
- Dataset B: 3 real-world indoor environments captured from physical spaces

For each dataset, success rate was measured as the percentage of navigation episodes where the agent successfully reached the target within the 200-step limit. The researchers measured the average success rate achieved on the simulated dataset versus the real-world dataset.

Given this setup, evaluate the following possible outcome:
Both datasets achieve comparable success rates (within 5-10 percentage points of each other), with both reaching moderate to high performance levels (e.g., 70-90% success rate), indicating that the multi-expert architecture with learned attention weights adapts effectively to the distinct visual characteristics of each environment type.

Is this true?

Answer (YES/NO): NO